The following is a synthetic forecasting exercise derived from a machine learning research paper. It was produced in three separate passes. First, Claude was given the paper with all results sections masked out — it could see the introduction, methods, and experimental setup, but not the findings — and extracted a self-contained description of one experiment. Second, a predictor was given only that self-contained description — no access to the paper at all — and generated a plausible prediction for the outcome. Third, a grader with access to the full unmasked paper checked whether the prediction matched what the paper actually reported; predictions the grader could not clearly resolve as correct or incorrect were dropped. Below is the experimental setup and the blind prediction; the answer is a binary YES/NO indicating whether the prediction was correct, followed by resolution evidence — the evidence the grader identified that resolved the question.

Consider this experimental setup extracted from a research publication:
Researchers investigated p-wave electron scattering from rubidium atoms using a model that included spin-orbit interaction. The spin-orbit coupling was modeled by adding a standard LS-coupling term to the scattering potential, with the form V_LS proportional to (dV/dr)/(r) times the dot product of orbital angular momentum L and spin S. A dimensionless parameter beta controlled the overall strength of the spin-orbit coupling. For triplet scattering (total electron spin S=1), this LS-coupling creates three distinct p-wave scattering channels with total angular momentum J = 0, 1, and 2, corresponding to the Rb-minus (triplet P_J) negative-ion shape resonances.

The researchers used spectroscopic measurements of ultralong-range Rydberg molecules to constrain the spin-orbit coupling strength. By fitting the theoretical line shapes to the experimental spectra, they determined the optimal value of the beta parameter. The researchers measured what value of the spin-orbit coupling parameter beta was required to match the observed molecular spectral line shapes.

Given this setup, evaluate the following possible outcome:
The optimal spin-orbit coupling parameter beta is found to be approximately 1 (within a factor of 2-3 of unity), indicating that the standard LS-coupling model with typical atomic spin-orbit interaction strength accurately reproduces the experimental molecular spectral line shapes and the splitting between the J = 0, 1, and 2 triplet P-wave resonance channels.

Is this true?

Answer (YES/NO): YES